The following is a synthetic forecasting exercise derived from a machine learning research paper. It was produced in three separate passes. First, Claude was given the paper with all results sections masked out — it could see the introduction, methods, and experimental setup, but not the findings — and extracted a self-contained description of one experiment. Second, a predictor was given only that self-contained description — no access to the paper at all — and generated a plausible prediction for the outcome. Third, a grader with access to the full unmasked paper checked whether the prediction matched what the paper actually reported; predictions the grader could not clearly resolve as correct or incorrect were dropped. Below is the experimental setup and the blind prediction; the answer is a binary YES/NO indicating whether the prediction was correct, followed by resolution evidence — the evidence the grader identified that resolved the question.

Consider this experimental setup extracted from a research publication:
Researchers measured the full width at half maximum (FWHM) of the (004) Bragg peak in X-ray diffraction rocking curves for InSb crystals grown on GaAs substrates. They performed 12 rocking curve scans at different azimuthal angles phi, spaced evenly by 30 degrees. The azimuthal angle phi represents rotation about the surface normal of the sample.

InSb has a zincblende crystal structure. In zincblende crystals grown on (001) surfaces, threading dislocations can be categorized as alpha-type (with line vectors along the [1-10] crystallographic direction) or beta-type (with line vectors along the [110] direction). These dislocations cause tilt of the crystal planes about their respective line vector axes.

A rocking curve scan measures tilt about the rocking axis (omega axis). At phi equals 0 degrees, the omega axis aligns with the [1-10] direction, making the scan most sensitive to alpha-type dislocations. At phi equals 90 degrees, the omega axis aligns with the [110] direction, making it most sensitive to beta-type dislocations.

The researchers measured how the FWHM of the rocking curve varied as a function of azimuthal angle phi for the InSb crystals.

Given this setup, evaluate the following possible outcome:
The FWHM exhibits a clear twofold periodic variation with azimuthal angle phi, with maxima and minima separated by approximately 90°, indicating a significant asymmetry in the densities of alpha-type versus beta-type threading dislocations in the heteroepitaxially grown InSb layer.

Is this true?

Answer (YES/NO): YES